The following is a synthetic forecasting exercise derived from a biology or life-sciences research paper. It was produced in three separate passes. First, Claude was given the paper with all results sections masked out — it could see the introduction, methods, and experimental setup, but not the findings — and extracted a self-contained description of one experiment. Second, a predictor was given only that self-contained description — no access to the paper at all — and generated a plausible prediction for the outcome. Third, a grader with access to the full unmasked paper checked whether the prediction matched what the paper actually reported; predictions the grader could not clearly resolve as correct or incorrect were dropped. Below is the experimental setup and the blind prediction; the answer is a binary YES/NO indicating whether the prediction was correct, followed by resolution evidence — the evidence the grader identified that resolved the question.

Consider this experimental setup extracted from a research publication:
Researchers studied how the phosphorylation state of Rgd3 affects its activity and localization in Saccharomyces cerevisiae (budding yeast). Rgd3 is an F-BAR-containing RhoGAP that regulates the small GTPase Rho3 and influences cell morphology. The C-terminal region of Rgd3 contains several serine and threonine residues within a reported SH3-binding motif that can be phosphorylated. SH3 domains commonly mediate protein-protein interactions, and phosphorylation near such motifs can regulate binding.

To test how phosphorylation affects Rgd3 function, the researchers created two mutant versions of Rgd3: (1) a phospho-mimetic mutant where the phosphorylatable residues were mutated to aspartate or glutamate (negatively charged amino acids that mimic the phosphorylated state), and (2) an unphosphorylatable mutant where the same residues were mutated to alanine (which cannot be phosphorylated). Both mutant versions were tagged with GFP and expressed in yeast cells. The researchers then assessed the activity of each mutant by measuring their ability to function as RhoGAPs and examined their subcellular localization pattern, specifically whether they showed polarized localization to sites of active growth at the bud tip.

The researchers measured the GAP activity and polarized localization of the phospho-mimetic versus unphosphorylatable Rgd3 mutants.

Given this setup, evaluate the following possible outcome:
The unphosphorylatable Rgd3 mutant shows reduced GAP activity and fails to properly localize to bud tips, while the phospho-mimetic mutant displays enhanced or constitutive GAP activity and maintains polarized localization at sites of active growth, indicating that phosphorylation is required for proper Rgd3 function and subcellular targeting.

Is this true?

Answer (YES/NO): NO